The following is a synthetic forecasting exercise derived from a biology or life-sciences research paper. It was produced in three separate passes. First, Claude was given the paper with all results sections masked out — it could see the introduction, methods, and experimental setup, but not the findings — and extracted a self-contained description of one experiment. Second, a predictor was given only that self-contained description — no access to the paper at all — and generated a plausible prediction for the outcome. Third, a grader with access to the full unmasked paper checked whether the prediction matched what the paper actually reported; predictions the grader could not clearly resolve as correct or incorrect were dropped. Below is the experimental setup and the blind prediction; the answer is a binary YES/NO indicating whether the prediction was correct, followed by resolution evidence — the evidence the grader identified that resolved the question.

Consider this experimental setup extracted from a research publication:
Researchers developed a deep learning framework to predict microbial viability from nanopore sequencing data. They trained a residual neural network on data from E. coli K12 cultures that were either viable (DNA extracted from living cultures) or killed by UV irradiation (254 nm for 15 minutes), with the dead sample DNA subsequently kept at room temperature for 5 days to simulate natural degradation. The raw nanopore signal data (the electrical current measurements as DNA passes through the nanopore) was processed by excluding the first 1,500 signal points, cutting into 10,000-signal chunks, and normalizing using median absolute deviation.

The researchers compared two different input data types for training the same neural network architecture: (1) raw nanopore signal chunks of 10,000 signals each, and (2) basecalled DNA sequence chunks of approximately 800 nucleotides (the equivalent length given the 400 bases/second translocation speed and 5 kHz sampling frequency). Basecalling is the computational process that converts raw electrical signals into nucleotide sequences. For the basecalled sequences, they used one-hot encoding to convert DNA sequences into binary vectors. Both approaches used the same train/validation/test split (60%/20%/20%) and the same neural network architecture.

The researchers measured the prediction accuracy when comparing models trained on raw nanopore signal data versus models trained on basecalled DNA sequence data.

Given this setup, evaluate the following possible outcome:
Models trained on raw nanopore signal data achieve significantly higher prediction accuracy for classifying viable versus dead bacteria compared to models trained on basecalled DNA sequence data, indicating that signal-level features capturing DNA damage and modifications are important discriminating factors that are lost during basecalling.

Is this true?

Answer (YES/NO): YES